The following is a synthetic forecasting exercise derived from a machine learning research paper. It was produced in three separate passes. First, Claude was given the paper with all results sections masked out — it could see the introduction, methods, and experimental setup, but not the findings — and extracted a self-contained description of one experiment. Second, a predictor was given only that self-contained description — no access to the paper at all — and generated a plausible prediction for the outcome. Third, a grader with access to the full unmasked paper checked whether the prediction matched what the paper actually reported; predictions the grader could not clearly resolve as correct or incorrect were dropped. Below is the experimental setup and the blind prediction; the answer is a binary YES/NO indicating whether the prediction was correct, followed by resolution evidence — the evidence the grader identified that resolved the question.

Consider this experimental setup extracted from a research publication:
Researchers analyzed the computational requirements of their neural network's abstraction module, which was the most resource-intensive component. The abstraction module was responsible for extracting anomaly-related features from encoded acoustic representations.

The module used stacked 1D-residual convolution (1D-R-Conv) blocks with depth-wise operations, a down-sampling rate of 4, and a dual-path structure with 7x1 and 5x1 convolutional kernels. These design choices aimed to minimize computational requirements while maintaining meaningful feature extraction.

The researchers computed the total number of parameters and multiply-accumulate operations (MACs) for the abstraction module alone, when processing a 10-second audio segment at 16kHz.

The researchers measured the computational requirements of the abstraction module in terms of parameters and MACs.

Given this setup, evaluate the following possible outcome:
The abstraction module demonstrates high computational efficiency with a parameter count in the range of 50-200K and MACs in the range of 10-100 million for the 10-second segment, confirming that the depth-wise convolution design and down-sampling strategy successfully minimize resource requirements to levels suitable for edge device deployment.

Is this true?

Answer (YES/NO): NO